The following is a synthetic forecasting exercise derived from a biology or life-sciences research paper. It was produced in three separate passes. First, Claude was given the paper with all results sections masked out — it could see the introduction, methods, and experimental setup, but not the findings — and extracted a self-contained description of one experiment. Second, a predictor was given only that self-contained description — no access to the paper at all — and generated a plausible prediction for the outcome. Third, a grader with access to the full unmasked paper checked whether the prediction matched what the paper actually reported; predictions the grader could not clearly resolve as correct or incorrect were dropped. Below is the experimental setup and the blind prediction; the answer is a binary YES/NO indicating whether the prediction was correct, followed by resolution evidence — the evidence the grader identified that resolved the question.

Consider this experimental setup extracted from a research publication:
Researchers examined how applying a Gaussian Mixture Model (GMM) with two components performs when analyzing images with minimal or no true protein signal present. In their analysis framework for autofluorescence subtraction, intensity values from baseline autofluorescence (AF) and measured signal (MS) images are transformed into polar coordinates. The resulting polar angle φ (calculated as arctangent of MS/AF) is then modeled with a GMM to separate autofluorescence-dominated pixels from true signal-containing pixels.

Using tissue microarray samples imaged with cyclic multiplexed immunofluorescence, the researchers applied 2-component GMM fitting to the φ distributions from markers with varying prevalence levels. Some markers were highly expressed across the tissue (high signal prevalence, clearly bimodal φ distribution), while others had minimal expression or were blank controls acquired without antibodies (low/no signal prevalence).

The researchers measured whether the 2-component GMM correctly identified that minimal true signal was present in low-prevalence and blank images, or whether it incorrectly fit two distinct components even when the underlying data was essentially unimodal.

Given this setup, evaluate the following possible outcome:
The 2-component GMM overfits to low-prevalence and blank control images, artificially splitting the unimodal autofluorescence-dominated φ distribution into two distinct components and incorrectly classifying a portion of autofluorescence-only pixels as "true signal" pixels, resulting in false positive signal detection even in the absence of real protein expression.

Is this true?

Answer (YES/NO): YES